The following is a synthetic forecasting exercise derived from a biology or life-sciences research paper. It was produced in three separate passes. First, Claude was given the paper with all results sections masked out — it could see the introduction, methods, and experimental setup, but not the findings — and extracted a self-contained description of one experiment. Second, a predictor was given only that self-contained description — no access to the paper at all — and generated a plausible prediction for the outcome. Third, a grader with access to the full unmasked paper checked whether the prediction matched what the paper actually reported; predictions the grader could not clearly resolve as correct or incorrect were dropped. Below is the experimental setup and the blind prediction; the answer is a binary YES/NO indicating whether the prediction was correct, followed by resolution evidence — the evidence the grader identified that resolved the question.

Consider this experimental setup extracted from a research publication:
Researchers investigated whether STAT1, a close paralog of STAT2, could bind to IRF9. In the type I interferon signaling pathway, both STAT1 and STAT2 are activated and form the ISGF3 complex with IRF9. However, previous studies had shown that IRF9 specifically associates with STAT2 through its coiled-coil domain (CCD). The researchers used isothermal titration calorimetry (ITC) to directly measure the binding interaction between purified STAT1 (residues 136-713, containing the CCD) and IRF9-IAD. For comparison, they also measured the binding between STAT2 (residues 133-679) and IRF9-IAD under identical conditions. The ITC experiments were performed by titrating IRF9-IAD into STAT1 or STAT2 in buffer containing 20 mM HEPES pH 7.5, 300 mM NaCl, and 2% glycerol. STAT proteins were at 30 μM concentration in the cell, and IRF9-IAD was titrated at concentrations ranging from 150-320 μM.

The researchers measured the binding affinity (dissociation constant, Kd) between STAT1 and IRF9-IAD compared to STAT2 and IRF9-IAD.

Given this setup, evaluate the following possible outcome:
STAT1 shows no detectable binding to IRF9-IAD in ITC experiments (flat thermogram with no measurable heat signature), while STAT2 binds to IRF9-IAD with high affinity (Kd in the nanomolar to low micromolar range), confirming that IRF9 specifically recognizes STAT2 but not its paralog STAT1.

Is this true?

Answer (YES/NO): NO